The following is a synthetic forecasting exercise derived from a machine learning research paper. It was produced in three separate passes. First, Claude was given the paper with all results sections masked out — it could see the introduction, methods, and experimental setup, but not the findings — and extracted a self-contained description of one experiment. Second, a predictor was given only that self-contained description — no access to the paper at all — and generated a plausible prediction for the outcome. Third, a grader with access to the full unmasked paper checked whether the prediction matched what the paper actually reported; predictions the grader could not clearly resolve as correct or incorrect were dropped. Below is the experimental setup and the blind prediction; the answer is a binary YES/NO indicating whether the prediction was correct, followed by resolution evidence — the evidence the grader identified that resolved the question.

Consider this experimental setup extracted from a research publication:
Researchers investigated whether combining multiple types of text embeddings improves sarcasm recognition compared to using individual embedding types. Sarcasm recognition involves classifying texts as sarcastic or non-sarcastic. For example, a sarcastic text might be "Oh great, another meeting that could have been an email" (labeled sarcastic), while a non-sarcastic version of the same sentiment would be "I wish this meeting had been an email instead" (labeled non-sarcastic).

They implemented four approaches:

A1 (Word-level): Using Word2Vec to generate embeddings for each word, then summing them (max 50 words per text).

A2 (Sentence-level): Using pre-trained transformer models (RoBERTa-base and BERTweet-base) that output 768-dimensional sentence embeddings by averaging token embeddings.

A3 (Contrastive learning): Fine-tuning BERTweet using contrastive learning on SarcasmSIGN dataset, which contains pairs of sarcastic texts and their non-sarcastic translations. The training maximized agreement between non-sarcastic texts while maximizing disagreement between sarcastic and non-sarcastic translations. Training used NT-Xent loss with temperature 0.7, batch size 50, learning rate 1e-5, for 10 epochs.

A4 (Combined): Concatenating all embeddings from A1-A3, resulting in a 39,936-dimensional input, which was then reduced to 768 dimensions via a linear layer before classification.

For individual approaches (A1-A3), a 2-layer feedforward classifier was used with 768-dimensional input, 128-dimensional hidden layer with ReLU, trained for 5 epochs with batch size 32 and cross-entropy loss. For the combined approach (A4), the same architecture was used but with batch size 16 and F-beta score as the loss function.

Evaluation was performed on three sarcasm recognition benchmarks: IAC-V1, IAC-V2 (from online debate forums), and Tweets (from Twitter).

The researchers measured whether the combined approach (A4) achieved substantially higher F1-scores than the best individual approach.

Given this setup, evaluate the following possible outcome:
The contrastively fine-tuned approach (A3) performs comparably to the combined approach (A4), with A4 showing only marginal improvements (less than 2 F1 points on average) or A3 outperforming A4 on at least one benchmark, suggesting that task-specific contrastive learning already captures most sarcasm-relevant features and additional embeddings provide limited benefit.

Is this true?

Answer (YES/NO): NO